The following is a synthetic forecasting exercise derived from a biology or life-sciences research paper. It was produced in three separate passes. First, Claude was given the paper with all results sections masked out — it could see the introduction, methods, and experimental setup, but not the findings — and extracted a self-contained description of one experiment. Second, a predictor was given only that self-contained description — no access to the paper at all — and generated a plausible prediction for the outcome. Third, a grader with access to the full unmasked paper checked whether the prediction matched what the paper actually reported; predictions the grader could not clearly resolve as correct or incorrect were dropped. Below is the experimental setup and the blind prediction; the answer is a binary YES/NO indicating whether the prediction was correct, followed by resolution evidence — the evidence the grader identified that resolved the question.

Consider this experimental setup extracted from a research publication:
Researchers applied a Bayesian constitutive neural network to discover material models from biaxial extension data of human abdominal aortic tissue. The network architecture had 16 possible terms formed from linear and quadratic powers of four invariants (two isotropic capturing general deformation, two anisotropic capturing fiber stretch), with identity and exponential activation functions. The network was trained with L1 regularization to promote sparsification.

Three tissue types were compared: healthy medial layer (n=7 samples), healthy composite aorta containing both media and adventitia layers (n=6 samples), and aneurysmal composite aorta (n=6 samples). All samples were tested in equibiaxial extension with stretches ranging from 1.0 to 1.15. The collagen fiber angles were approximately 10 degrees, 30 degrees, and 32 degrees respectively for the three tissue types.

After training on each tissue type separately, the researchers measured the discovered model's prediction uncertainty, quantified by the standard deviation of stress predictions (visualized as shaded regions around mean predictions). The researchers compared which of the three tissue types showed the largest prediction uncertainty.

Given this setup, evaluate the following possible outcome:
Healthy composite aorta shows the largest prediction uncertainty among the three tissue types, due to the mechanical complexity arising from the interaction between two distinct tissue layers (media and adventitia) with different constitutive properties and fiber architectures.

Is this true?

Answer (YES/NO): NO